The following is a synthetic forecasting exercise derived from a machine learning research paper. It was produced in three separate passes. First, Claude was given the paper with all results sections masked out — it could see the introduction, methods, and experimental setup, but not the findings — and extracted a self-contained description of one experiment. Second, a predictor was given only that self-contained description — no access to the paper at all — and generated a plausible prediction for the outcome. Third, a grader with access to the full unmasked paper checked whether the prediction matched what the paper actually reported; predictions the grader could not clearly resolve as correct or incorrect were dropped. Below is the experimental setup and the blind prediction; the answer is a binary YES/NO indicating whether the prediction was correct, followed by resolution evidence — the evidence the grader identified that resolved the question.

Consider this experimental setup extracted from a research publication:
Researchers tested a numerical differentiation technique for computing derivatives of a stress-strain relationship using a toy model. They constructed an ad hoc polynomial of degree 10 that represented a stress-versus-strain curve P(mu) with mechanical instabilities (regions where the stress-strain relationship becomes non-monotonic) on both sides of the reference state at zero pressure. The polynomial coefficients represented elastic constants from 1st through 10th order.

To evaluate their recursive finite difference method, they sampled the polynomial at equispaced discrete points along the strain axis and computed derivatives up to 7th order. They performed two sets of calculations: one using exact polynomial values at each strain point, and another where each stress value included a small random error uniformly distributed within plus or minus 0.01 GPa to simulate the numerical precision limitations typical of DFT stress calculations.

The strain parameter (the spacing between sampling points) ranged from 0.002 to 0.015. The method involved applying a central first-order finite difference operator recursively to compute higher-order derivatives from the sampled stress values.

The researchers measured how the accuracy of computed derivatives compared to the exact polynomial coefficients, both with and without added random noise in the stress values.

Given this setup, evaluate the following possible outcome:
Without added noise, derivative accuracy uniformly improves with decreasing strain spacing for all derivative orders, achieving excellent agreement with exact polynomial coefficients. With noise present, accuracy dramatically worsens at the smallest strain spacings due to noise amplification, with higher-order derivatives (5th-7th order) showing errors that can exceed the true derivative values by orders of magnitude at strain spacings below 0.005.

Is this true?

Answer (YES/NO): NO